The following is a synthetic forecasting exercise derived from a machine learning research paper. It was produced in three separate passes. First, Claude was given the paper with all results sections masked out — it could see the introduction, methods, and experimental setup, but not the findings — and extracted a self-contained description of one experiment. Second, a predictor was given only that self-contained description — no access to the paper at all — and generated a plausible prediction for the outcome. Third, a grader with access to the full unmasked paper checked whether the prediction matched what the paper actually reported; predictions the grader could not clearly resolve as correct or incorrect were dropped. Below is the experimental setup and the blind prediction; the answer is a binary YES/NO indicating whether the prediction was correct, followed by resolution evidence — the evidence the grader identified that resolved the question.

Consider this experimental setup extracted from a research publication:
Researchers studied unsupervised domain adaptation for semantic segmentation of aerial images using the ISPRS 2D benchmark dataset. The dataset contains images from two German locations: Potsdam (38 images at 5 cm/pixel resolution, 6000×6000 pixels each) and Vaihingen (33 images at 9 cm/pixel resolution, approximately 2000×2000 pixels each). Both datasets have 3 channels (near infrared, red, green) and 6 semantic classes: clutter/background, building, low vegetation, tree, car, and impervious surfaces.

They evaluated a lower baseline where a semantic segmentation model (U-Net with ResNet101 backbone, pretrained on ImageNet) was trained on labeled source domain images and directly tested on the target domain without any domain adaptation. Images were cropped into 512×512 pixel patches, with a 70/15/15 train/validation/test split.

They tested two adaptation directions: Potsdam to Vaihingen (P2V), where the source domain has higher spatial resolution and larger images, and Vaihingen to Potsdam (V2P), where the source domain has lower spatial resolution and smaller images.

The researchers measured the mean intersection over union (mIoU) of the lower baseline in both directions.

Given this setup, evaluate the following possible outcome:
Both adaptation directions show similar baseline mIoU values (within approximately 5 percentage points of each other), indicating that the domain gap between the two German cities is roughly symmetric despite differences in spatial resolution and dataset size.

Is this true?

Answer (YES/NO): NO